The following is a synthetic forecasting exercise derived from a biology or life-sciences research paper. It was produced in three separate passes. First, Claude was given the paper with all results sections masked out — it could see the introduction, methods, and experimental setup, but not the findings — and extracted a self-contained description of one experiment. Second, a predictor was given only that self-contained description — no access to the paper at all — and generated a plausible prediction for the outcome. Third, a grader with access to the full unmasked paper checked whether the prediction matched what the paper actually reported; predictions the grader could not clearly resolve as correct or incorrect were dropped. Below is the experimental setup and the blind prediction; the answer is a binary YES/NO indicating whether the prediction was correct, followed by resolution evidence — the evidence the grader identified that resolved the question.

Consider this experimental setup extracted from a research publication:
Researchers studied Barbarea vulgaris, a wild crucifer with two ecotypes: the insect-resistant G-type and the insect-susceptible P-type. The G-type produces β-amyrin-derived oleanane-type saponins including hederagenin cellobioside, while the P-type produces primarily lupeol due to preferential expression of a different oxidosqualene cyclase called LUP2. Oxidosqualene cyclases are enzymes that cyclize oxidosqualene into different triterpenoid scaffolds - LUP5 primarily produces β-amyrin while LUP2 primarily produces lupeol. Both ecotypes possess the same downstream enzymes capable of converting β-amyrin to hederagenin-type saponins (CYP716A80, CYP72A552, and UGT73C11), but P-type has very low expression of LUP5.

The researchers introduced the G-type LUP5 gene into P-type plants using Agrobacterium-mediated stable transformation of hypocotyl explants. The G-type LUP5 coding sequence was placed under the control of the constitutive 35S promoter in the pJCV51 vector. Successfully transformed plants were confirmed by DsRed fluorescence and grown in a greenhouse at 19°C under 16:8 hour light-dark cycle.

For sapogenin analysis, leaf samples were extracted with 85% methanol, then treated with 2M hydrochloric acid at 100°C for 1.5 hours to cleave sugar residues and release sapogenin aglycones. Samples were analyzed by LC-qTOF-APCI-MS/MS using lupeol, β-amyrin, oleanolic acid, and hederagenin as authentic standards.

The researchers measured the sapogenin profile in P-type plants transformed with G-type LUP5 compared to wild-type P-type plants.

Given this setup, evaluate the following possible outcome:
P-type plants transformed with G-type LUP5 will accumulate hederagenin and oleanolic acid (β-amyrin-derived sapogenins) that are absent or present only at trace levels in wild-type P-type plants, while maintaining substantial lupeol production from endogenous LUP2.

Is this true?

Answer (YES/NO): NO